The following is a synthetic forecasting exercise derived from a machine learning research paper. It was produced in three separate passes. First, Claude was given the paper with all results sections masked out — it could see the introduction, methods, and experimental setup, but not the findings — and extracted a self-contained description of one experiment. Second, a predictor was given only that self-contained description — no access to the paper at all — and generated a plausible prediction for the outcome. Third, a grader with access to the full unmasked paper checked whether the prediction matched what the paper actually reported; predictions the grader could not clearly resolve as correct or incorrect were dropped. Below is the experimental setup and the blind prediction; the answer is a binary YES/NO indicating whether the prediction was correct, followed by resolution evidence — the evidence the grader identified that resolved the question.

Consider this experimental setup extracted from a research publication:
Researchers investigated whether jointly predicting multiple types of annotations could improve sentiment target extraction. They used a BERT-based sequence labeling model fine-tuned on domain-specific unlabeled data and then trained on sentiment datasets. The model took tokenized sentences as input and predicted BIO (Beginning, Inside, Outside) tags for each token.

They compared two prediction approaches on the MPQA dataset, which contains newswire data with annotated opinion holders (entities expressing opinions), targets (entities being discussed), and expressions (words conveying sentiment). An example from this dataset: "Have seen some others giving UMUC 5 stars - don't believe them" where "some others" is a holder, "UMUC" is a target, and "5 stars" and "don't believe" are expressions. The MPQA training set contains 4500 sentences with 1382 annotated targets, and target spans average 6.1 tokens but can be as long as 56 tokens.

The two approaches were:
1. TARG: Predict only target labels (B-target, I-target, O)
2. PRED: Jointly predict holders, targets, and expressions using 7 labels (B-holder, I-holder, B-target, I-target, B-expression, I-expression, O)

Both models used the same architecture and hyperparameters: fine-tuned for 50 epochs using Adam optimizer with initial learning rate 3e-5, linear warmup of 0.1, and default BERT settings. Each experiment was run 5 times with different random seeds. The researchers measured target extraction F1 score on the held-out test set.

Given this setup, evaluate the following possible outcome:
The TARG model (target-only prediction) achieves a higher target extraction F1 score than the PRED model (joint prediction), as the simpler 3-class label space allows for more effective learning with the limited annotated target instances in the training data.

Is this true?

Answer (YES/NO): NO